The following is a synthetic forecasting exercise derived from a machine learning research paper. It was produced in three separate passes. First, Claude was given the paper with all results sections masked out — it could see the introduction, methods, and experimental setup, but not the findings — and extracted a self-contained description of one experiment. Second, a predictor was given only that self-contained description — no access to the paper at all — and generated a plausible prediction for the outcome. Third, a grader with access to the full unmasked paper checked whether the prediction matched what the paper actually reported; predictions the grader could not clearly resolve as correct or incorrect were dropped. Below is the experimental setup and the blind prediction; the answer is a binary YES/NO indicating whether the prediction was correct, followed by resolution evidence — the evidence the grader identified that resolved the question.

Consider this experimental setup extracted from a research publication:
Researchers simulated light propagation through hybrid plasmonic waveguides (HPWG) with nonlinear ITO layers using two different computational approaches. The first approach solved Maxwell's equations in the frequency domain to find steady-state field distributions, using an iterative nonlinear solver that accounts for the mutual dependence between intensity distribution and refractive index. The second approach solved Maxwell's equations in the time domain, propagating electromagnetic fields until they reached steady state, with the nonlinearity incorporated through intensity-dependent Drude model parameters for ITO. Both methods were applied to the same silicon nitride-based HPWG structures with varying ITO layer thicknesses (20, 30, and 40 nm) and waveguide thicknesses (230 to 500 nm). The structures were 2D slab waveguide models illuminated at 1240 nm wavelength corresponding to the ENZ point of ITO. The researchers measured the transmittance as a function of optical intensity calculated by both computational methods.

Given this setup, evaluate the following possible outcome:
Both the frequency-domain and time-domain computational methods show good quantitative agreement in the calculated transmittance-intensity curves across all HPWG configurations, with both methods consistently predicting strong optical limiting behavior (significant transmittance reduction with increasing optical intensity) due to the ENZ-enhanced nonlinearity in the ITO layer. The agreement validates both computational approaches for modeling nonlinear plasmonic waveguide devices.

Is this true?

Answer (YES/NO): NO